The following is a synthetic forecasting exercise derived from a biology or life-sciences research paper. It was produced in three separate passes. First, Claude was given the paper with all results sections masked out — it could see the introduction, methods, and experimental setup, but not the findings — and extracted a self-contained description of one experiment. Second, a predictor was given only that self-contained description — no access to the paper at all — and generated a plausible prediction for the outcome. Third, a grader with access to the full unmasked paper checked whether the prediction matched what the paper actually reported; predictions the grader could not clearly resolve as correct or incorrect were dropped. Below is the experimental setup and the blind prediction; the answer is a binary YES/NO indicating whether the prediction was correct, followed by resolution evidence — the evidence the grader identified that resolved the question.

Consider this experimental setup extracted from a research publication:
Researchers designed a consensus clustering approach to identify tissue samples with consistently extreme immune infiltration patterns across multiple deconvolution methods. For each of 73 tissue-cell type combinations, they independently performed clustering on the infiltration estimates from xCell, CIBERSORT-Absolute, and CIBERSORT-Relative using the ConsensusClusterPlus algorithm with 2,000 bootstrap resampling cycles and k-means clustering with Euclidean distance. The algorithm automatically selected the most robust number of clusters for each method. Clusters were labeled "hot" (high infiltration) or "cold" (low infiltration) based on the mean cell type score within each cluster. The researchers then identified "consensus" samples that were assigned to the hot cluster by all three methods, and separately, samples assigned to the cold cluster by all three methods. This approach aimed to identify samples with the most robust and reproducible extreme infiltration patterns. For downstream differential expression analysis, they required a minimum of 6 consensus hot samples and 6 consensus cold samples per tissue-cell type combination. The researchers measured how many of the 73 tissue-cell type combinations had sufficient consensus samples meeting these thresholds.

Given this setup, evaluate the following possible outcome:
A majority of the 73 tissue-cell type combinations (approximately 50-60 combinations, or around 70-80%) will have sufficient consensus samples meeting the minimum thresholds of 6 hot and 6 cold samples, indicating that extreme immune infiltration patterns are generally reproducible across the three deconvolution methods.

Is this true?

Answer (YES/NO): YES